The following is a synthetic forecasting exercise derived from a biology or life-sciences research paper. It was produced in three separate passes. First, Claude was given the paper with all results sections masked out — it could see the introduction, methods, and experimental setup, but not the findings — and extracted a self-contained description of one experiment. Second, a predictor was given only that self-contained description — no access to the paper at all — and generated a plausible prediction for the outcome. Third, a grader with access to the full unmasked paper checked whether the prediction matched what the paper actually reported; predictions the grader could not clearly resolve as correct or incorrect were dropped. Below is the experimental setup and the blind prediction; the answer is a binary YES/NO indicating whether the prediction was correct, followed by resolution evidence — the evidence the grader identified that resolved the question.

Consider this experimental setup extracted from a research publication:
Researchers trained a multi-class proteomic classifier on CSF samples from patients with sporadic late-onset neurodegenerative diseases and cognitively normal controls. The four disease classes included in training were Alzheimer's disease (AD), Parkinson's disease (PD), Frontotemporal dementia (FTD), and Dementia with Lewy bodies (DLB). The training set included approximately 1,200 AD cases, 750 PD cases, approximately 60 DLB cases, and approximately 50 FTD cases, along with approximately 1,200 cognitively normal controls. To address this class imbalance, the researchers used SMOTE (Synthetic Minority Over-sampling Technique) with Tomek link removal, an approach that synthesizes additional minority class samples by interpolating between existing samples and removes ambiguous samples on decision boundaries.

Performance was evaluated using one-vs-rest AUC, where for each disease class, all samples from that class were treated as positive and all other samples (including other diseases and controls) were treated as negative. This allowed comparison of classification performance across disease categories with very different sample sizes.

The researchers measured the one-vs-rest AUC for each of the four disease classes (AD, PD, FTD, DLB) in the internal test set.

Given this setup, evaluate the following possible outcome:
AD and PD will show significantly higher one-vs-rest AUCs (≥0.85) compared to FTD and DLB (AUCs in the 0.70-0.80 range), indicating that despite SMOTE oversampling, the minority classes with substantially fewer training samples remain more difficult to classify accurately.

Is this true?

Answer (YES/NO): NO